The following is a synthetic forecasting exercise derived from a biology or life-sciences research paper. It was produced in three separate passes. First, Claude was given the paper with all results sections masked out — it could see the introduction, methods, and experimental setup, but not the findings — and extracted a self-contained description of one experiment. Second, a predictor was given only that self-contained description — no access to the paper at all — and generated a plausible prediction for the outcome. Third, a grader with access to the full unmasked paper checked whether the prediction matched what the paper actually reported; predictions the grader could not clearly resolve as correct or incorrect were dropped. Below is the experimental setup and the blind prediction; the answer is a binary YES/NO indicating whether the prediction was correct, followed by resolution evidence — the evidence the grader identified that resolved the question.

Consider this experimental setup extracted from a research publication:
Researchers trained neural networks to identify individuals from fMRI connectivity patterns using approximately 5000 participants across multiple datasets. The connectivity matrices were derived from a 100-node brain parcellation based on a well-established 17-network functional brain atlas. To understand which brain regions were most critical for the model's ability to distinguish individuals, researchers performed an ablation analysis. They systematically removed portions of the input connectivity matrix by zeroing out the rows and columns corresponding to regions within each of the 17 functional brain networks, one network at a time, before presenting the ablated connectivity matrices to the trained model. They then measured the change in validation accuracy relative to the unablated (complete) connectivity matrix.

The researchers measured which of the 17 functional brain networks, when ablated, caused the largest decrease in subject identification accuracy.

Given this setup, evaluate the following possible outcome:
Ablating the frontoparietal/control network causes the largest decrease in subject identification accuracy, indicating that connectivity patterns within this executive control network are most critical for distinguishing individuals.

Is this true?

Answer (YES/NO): NO